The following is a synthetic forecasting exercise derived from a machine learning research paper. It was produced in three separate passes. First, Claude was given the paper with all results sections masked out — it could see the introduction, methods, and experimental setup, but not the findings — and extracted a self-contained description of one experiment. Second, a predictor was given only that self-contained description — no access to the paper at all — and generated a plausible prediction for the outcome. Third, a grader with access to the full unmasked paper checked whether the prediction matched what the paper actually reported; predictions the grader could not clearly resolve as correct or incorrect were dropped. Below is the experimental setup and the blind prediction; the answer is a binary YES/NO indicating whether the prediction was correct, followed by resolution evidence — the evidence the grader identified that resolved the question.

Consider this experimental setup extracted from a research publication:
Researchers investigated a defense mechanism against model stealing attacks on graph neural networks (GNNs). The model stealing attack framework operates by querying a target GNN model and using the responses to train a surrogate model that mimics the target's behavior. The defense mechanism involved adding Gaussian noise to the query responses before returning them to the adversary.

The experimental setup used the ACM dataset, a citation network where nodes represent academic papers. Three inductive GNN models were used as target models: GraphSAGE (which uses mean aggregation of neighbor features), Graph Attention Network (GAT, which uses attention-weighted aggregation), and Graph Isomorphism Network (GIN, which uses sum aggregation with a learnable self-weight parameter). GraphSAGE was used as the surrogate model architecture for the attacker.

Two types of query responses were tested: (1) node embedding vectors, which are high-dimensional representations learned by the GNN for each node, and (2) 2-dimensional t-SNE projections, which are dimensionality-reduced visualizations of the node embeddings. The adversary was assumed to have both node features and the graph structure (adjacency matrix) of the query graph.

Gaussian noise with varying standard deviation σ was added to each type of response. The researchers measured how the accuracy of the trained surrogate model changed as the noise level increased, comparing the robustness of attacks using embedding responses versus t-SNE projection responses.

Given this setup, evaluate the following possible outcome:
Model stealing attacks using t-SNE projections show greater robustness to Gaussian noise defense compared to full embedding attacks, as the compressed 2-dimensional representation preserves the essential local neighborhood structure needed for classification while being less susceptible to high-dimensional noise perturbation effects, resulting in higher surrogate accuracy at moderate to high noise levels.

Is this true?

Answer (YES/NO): NO